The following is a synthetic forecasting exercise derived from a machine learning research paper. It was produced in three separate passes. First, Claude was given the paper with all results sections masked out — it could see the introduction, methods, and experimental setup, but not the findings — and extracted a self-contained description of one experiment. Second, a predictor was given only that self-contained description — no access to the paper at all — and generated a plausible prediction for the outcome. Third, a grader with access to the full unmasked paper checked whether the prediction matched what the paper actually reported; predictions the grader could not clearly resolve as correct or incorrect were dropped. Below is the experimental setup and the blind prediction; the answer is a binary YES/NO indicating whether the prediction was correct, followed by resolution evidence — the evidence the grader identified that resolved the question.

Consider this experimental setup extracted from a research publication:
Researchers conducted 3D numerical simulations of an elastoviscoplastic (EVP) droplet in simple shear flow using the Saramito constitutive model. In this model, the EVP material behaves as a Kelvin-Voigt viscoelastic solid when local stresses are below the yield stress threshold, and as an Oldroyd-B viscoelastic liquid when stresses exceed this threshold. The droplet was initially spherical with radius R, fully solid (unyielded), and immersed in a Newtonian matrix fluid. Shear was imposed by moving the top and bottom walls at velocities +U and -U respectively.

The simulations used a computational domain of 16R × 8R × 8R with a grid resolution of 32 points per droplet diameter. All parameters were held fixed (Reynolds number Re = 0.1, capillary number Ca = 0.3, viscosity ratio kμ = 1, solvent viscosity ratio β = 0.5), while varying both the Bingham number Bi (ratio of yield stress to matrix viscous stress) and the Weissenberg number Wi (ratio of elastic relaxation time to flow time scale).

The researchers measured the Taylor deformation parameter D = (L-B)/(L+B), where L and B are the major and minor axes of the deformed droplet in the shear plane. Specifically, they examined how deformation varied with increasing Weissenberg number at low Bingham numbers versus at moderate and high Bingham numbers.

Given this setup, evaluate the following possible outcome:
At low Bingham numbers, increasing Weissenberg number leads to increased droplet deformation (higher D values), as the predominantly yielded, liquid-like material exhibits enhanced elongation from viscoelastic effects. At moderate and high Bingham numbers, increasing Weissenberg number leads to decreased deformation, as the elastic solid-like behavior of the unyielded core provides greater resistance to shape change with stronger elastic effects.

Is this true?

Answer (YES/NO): NO